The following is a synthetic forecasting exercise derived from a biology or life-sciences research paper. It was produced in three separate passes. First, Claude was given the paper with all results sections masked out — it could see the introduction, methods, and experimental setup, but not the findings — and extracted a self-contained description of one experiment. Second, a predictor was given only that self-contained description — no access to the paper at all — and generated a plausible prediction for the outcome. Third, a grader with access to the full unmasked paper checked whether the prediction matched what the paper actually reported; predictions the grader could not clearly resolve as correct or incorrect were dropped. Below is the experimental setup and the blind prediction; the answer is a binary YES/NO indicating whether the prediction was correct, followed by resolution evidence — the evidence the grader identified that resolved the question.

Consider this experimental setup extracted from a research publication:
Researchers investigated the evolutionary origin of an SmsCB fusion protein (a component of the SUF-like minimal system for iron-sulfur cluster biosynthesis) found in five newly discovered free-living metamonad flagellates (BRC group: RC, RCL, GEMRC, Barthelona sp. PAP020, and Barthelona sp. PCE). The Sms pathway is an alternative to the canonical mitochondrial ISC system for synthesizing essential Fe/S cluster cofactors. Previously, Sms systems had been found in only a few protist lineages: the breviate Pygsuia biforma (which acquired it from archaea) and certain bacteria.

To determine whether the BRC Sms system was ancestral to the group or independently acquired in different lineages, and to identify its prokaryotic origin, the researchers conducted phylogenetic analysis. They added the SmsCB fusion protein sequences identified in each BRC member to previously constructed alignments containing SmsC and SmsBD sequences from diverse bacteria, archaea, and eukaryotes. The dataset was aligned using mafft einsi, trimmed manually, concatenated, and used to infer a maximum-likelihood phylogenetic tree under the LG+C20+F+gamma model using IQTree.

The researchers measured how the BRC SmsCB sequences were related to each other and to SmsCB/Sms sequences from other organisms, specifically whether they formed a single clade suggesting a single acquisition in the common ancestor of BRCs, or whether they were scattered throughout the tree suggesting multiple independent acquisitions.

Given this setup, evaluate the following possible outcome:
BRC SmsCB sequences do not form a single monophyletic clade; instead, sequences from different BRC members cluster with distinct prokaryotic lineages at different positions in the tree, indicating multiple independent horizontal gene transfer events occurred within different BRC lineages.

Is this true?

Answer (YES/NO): NO